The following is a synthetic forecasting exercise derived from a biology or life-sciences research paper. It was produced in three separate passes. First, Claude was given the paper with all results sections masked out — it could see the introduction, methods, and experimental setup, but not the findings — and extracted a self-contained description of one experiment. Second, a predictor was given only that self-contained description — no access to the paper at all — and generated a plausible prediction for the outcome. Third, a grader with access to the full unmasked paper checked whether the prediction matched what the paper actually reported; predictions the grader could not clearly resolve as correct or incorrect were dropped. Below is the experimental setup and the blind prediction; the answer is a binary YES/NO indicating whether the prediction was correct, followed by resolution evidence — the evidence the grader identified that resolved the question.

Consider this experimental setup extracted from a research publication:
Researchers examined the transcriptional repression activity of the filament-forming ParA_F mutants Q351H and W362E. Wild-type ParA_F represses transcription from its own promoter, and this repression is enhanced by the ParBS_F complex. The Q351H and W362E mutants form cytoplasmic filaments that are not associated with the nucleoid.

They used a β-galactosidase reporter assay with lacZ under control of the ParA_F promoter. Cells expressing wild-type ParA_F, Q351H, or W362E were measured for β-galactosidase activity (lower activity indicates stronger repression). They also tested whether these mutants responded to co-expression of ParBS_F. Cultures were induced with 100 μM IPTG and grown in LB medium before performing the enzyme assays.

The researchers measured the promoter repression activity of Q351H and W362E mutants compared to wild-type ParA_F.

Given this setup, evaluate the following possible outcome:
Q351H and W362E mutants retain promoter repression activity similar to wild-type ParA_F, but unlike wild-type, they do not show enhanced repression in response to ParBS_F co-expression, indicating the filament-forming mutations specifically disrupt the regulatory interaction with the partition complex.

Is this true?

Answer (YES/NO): NO